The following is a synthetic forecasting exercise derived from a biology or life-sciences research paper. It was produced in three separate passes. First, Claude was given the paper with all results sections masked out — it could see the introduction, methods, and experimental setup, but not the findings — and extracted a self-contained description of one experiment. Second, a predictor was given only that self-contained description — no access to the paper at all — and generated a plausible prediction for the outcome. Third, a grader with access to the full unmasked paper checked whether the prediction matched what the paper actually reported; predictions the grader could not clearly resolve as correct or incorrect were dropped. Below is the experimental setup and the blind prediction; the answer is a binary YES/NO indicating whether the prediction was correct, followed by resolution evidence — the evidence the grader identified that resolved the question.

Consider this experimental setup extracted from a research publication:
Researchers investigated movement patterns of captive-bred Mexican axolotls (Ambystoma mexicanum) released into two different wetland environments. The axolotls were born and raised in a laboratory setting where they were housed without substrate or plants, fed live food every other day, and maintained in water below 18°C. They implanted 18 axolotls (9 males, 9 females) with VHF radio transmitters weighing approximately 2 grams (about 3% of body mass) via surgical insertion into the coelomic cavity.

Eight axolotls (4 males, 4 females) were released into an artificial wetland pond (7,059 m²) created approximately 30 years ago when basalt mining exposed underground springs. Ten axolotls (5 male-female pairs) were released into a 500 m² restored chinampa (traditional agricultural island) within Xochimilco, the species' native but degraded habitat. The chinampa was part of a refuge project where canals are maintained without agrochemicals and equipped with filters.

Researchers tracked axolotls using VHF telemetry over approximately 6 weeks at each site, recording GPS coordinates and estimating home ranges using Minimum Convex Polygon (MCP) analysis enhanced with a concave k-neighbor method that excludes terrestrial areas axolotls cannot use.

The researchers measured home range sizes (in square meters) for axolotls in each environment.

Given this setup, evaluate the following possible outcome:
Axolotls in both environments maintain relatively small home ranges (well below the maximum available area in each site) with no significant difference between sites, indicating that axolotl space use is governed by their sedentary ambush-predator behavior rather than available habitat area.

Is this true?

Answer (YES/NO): NO